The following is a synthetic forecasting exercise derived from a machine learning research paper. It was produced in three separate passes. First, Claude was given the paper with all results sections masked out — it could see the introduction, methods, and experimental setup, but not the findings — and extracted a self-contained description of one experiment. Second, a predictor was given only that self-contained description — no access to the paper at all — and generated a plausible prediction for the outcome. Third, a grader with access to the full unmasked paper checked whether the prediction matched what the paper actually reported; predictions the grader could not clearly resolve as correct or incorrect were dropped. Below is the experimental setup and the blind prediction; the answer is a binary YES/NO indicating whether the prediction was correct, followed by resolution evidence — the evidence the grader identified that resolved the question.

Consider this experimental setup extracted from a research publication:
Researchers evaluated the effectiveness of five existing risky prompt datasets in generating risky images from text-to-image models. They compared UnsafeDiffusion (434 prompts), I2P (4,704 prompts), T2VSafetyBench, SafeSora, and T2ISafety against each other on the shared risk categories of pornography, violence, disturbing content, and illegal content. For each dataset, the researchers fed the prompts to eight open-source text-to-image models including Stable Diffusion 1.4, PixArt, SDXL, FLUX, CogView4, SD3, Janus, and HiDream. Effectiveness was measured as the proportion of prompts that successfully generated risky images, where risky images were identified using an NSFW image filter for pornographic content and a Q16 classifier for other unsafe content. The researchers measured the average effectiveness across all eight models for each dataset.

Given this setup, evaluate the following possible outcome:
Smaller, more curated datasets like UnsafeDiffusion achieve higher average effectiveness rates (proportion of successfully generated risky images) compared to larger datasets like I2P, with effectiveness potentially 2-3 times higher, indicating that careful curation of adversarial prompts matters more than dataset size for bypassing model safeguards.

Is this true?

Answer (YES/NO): NO